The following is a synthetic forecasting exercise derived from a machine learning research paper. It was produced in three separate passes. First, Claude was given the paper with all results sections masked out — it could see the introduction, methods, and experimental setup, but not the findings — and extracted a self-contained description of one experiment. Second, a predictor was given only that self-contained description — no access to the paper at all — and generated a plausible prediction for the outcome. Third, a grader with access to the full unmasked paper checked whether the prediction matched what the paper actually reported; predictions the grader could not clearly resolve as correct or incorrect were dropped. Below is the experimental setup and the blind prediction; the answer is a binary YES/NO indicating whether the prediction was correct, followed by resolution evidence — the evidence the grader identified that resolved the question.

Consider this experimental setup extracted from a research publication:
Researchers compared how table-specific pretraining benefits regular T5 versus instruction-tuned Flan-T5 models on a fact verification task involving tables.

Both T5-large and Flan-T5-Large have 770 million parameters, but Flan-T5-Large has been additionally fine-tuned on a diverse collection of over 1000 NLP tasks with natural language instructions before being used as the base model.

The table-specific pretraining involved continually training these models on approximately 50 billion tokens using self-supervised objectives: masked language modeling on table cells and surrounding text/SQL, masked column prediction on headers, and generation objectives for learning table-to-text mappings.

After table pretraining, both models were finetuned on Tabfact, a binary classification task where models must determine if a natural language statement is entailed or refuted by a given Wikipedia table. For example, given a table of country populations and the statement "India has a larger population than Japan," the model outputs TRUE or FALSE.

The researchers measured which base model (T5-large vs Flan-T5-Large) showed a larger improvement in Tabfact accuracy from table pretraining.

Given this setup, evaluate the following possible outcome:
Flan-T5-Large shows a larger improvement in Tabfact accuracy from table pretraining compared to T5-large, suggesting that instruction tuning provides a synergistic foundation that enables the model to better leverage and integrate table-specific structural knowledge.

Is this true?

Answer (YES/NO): NO